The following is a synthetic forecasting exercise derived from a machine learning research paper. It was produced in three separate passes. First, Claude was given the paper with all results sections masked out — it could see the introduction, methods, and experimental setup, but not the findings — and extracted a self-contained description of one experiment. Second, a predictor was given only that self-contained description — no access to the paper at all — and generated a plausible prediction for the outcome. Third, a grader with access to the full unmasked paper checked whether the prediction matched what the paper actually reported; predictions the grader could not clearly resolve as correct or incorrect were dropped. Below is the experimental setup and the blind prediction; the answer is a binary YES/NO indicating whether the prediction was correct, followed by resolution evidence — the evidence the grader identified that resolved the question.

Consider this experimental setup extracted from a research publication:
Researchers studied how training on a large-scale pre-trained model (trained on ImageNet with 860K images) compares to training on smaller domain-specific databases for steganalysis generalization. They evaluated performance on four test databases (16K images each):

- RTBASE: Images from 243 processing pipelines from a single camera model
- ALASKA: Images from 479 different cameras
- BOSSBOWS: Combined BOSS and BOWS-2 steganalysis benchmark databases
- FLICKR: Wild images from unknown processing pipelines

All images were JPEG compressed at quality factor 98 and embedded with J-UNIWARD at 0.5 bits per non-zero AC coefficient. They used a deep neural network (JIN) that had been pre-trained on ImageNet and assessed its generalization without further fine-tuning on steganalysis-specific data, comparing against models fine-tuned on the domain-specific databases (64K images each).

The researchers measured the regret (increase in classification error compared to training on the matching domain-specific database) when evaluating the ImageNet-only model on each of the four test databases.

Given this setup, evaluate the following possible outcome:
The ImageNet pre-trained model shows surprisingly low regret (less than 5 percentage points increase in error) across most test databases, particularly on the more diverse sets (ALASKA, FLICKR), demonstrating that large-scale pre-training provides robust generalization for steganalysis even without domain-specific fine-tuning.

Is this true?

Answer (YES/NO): NO